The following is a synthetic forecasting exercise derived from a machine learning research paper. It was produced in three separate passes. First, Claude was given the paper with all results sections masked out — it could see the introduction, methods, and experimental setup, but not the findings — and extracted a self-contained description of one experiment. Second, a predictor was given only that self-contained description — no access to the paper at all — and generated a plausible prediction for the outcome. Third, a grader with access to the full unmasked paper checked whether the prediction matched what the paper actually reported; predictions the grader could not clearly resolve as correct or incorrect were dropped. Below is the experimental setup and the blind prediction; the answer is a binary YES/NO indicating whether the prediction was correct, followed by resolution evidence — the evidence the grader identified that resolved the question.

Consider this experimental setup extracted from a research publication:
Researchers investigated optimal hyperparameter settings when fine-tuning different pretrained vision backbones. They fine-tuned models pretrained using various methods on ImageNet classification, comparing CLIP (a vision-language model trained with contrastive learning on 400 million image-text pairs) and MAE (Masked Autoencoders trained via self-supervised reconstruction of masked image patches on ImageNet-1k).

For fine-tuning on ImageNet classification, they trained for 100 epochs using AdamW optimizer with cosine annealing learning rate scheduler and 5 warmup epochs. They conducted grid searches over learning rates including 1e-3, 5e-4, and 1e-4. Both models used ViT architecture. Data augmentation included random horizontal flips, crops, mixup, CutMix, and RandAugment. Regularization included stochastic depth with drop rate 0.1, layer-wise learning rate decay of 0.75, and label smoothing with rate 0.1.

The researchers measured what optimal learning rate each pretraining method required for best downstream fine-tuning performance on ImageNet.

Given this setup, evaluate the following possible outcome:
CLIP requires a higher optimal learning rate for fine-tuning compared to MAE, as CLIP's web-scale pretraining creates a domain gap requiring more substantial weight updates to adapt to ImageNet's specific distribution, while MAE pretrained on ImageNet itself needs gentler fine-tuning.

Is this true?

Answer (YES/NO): NO